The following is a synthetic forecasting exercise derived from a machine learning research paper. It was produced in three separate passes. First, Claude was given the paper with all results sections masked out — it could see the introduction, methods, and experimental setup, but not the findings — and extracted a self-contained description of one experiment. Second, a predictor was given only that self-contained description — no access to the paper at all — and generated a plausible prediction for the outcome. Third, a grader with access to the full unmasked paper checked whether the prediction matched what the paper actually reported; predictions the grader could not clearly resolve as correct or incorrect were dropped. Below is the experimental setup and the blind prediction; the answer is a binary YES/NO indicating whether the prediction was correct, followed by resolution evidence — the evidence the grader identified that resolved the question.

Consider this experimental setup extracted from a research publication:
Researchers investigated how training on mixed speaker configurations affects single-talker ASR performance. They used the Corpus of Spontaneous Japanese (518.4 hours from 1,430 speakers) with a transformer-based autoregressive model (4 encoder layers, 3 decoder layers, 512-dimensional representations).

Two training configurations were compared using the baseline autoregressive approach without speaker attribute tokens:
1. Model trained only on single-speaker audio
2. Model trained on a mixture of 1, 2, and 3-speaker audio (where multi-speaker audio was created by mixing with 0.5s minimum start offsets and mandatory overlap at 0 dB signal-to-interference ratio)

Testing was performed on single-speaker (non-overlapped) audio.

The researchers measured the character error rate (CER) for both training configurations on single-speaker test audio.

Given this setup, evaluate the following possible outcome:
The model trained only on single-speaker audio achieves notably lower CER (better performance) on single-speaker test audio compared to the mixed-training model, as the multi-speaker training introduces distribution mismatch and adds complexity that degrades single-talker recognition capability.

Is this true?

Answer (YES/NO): NO